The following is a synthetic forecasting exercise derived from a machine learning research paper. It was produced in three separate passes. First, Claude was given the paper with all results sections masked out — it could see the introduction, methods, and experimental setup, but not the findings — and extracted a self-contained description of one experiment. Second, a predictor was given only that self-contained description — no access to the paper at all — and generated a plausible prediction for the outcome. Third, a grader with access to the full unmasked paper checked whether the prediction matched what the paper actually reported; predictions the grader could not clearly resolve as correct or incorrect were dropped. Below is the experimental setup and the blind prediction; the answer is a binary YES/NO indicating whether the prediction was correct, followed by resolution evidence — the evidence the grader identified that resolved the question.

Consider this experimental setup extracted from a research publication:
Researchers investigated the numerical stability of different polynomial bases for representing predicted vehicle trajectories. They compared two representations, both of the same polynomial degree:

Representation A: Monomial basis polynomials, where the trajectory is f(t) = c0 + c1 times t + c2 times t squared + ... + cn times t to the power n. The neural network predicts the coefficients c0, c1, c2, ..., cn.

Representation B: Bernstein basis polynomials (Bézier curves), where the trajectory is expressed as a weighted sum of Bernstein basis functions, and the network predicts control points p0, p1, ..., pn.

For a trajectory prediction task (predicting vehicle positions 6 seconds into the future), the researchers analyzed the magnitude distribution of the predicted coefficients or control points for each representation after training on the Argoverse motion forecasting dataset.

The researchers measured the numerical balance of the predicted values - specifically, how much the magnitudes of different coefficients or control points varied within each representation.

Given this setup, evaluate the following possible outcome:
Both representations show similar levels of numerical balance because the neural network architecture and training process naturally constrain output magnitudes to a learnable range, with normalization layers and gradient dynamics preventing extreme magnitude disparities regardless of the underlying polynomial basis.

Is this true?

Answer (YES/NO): NO